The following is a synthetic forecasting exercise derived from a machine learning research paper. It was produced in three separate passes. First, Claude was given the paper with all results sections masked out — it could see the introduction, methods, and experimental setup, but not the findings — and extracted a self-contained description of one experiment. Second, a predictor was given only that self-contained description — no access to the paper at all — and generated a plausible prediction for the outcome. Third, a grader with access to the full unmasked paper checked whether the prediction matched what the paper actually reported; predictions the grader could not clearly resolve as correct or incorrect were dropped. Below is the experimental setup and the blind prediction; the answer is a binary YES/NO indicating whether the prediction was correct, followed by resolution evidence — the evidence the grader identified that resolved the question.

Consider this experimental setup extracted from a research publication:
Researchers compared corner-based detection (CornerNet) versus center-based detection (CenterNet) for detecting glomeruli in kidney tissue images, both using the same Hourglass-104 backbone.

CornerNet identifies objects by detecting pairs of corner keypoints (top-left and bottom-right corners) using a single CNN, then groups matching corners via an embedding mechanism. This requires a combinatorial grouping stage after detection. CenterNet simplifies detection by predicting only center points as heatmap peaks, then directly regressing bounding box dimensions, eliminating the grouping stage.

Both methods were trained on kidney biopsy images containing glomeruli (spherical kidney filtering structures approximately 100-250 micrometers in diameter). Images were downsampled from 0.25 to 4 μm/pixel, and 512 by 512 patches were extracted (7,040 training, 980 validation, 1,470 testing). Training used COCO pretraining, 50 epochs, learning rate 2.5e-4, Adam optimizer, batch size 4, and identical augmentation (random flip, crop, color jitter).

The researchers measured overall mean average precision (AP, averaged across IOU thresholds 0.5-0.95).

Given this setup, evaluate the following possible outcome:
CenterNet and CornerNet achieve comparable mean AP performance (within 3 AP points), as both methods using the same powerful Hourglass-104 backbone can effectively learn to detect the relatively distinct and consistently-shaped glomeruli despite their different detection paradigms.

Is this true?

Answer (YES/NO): YES